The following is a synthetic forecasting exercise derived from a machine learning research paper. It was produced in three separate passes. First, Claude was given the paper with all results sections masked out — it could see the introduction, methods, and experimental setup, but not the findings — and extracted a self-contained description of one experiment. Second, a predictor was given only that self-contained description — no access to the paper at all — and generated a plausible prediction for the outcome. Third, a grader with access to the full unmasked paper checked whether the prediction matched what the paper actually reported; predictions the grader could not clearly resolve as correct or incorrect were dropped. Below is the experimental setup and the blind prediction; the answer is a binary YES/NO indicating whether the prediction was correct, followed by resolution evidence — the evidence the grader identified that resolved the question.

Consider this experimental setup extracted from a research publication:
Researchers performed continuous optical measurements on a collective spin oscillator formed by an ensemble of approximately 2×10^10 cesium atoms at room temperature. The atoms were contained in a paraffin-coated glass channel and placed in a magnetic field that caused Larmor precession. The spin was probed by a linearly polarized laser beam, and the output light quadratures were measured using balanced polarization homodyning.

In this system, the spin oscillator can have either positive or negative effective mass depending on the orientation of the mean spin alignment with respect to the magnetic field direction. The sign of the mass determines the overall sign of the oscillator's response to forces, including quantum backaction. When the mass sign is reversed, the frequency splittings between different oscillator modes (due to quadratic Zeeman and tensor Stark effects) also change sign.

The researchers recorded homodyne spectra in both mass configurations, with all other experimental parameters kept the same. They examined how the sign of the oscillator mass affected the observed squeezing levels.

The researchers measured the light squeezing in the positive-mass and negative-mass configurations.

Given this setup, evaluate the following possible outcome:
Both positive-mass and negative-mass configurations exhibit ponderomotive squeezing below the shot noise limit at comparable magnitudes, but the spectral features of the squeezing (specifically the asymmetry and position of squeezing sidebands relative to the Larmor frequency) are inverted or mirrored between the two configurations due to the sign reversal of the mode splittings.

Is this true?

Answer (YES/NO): YES